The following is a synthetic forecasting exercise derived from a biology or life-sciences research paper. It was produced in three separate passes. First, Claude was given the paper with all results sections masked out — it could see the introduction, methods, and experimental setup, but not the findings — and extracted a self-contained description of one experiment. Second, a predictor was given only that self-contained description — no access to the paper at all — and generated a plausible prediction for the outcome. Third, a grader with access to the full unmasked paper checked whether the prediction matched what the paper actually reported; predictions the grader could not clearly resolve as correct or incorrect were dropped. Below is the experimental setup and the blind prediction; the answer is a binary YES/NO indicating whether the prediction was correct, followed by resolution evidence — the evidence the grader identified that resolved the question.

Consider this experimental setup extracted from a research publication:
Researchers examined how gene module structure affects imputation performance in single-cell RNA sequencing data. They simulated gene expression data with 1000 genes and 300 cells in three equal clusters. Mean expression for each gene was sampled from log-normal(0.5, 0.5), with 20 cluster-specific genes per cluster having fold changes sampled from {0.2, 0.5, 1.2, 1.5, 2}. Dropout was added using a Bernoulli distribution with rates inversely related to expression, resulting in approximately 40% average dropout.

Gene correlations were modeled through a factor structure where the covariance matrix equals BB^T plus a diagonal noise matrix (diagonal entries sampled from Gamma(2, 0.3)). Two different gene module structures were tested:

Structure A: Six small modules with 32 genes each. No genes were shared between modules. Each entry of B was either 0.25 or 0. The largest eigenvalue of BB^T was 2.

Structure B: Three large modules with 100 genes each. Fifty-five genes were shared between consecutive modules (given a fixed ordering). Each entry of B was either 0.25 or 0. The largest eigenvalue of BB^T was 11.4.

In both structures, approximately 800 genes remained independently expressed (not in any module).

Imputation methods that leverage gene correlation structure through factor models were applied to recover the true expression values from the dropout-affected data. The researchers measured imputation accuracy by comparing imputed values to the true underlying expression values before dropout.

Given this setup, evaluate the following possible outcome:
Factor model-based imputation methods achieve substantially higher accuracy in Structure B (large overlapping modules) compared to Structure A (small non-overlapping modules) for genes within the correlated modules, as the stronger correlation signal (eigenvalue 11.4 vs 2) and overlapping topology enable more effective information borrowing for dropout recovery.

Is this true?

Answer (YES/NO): YES